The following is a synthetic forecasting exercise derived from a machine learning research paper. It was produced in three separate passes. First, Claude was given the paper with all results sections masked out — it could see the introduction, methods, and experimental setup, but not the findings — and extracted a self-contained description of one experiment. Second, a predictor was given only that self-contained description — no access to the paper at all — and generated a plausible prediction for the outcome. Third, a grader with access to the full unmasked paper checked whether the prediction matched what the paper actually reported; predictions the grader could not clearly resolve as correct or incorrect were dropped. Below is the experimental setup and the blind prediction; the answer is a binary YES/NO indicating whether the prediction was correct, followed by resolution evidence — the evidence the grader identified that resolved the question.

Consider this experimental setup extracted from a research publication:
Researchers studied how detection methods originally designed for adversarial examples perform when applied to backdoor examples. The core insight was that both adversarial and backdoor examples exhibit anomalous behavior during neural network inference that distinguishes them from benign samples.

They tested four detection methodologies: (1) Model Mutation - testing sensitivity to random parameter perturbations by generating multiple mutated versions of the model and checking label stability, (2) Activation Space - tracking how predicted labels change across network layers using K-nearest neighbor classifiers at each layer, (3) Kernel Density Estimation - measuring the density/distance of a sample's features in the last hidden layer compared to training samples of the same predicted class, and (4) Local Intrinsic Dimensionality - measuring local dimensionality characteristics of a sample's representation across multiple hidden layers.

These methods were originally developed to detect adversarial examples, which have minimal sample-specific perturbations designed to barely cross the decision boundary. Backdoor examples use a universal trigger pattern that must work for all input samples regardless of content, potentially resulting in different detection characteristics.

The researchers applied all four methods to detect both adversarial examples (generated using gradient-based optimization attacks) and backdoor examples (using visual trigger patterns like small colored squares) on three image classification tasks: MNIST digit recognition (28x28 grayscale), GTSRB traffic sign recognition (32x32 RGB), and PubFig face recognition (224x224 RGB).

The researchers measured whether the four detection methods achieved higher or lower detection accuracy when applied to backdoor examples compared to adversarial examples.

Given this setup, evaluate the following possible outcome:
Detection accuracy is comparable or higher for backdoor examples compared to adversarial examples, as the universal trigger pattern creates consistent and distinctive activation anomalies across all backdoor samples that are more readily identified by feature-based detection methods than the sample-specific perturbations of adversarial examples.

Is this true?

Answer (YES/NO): YES